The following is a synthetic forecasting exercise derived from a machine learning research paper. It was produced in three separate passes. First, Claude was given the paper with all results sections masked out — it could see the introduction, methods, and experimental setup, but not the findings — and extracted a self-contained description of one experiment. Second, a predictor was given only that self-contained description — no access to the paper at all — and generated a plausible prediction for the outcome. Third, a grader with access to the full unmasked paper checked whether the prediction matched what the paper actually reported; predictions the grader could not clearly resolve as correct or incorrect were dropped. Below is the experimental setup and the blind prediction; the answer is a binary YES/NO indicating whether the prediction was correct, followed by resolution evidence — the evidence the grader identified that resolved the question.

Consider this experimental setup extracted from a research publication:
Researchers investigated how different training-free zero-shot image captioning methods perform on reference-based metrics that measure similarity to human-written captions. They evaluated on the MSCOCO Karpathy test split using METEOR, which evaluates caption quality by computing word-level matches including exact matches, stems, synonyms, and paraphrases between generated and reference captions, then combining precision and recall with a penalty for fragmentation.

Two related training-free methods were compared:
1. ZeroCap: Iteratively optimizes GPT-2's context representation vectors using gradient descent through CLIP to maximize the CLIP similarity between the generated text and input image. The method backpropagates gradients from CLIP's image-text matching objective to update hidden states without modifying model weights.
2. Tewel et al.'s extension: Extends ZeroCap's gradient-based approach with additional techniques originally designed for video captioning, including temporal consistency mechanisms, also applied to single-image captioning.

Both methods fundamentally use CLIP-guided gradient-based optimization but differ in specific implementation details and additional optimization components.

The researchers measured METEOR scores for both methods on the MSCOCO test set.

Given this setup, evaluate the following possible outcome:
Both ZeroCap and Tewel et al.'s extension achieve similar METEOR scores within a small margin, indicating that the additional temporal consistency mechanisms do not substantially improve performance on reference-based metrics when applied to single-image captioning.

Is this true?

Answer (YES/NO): NO